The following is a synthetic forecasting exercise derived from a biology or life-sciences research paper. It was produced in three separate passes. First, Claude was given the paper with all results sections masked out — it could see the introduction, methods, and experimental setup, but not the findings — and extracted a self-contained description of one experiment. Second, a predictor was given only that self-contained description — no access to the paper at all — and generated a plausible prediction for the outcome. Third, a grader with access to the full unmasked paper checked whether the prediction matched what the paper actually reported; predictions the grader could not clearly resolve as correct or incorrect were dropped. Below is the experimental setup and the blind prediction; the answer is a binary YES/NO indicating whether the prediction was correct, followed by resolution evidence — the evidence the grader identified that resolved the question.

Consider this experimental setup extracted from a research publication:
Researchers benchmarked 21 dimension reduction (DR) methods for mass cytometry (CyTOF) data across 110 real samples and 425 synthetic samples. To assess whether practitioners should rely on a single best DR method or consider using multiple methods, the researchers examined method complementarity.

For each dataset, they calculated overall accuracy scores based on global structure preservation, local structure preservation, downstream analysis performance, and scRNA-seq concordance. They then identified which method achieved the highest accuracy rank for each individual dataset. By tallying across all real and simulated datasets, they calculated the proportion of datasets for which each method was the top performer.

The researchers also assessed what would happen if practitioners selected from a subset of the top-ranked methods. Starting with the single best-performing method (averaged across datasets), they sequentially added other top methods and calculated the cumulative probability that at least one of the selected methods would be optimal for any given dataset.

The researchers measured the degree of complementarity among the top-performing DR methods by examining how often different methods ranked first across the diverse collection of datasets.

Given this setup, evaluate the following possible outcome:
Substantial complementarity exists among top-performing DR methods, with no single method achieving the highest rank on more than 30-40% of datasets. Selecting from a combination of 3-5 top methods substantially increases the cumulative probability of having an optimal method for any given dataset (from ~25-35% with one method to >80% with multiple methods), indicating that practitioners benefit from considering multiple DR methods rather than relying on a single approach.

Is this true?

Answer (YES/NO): NO